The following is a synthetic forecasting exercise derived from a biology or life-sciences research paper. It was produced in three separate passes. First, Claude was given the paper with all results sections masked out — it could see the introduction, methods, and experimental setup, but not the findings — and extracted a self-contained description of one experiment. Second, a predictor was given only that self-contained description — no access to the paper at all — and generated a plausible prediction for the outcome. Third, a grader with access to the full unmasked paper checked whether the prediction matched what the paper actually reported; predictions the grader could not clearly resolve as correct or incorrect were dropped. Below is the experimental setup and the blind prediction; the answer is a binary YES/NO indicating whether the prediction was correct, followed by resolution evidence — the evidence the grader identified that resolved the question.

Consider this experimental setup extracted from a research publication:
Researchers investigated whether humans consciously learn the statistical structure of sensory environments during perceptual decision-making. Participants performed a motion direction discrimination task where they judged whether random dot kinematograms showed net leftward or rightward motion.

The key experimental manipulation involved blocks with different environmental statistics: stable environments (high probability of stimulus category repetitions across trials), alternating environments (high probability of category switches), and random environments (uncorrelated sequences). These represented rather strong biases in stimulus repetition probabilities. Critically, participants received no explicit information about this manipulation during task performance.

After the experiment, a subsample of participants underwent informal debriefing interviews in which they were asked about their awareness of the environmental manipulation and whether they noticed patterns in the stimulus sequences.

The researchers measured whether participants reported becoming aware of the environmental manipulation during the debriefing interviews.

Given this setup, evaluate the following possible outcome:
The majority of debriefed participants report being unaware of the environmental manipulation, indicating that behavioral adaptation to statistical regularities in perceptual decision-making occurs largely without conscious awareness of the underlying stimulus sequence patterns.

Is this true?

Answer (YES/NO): YES